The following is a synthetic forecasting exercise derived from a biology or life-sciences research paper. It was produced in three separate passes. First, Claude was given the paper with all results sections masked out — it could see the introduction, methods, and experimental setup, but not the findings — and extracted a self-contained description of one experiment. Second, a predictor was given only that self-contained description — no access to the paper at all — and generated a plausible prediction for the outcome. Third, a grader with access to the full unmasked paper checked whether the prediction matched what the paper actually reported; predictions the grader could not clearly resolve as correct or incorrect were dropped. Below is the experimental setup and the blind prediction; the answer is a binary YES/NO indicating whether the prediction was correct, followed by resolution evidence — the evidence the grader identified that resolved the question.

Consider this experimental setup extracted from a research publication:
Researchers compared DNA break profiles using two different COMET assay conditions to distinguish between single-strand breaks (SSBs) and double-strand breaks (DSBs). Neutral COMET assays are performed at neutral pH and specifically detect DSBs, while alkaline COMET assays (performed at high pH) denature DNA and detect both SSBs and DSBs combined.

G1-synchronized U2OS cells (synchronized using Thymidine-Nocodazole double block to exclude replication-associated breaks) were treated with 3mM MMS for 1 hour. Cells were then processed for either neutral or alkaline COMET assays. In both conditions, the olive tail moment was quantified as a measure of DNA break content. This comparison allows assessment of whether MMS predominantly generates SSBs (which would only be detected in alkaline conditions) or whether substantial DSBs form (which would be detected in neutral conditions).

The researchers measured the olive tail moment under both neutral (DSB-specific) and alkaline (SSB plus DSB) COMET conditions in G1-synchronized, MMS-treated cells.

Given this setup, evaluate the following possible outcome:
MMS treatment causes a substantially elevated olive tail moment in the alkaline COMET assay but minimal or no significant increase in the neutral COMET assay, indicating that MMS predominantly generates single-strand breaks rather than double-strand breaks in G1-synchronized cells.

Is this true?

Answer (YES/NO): NO